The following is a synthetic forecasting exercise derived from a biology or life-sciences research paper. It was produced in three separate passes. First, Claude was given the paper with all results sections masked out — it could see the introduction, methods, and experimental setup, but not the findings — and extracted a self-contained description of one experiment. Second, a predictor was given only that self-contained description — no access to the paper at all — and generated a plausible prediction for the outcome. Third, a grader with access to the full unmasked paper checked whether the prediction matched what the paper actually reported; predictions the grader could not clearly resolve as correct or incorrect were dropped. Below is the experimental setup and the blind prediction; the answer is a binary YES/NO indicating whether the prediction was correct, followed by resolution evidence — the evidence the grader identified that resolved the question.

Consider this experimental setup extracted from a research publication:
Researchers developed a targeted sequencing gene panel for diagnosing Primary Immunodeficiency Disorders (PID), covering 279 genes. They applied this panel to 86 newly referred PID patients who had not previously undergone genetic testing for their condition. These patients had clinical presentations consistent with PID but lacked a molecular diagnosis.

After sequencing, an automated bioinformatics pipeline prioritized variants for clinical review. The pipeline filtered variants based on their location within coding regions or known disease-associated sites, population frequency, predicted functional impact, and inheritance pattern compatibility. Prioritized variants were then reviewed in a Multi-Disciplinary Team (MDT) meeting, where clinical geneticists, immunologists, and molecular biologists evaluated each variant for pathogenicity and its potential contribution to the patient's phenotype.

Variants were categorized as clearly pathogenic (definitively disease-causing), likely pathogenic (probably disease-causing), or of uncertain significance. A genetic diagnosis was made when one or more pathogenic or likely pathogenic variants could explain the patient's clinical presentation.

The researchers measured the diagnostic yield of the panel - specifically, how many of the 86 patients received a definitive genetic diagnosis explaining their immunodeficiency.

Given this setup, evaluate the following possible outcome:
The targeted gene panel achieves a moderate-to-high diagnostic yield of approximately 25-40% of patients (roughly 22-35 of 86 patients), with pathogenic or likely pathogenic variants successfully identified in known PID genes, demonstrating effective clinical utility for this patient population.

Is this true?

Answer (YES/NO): NO